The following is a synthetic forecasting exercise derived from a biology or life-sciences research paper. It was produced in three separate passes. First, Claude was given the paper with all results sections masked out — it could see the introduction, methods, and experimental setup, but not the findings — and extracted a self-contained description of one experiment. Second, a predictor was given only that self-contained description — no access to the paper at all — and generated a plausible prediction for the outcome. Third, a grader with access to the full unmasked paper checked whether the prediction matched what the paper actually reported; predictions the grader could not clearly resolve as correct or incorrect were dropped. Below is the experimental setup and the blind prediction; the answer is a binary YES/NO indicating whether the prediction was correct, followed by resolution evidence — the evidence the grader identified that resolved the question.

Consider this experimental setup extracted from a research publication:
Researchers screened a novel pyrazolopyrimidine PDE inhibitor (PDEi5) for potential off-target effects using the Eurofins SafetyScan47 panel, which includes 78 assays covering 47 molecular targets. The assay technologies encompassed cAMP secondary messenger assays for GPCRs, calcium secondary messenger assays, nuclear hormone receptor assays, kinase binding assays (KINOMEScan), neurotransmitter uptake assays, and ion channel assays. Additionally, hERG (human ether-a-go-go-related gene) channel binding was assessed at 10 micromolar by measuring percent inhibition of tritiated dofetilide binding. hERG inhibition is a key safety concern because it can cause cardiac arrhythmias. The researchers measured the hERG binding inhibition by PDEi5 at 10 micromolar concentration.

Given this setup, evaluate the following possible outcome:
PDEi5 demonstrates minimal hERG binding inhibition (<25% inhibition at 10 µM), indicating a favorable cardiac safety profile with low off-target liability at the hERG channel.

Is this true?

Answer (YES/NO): YES